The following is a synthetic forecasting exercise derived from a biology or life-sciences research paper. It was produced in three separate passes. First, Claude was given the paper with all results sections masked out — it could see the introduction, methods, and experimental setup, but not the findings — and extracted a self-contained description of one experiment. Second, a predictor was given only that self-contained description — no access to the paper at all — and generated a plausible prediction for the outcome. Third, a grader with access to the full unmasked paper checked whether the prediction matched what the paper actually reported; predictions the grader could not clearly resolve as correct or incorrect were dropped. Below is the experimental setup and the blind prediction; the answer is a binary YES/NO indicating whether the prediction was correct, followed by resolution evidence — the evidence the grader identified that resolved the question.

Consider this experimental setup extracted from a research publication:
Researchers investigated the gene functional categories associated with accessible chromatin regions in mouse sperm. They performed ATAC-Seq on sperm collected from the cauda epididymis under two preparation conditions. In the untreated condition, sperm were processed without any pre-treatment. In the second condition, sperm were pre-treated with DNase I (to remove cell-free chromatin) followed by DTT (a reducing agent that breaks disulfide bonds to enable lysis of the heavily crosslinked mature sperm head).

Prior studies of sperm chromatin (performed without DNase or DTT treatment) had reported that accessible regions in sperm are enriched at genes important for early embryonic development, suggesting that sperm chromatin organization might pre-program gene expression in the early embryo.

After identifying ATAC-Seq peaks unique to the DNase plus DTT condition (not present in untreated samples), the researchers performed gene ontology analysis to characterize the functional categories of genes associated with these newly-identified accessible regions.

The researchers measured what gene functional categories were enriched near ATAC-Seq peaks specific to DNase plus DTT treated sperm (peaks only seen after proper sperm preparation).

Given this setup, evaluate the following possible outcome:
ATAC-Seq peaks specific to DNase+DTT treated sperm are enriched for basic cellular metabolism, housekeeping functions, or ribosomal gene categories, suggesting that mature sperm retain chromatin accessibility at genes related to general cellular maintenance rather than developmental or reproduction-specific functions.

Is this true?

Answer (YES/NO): NO